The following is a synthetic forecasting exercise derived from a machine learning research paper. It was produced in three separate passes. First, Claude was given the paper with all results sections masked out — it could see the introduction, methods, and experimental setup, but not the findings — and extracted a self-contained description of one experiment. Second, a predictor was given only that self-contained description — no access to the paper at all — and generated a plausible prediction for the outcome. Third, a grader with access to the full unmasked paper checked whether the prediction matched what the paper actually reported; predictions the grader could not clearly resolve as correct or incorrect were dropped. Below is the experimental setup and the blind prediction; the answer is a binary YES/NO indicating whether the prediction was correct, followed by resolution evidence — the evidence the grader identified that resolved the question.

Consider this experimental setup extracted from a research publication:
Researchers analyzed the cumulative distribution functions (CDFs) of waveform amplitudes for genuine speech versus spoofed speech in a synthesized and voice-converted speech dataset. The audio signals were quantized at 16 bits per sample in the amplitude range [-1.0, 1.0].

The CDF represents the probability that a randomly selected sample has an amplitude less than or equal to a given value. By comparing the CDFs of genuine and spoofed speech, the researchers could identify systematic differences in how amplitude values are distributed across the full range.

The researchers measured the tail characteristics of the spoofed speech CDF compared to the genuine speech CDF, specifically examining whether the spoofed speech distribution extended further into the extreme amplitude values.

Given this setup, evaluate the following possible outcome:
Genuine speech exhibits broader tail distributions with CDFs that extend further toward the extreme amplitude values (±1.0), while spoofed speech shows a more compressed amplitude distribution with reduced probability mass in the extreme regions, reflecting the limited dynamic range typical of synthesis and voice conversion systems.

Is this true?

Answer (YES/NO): NO